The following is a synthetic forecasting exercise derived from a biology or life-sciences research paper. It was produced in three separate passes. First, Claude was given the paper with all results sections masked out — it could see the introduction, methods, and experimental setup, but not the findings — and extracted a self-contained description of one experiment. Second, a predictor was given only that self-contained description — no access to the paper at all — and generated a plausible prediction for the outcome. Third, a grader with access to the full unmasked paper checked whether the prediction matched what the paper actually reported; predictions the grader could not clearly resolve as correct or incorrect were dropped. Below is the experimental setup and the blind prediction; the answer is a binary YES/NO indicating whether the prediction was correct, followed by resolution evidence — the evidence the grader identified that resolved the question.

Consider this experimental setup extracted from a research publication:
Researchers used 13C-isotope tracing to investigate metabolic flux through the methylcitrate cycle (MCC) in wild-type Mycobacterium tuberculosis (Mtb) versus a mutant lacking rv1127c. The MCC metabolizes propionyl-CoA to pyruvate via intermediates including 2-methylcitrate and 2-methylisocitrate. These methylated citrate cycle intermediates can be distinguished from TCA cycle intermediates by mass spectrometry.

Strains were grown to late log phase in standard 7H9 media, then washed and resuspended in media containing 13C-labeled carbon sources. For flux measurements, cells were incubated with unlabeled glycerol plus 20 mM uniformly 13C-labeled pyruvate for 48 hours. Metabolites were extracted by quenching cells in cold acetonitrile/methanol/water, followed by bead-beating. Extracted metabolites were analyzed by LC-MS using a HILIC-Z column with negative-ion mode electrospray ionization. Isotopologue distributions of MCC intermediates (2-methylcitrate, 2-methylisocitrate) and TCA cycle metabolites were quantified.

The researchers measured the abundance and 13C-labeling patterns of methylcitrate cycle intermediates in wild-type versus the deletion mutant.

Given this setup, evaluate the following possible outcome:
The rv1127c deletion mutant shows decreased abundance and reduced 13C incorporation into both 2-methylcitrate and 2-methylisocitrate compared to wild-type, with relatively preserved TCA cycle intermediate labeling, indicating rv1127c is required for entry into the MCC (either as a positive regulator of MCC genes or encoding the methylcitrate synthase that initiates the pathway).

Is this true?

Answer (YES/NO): NO